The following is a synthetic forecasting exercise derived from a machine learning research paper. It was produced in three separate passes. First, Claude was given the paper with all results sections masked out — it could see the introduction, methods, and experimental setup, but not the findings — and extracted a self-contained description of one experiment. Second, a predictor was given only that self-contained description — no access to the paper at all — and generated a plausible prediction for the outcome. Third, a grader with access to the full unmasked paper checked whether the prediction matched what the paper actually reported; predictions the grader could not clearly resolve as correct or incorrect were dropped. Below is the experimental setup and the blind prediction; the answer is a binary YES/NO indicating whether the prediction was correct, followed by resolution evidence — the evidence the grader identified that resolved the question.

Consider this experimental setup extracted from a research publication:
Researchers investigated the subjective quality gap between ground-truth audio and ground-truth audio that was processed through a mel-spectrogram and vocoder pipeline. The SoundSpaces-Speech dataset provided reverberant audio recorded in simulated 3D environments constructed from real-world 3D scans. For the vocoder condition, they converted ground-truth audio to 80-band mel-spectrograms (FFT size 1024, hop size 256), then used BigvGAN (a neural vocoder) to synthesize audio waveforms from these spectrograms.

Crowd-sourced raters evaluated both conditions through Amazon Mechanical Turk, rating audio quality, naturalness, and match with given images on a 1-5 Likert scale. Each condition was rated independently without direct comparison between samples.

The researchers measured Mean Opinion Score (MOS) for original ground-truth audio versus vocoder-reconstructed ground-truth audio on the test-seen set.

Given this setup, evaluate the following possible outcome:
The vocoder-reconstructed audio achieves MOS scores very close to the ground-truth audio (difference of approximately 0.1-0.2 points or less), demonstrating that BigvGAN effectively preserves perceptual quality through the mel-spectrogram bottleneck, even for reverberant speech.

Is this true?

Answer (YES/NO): YES